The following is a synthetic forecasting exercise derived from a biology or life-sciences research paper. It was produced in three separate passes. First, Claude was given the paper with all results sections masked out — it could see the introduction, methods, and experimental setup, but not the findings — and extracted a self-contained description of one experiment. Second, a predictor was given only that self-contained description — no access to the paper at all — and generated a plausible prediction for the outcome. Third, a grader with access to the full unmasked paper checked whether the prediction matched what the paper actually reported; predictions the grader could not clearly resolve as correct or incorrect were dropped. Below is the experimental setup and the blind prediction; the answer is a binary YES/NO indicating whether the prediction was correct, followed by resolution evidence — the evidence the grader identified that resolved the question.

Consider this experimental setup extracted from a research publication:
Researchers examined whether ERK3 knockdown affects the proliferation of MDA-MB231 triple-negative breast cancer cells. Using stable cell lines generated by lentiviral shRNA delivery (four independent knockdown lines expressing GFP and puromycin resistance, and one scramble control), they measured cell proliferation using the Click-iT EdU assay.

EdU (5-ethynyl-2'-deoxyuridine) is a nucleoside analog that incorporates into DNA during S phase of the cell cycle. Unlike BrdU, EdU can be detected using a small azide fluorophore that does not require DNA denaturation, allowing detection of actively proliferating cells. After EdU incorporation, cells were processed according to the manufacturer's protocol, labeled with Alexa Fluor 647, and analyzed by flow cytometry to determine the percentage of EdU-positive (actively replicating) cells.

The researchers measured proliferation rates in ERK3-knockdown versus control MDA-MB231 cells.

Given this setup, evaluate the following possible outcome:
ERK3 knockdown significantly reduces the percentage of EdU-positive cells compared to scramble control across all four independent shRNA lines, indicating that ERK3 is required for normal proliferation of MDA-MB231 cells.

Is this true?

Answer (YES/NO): NO